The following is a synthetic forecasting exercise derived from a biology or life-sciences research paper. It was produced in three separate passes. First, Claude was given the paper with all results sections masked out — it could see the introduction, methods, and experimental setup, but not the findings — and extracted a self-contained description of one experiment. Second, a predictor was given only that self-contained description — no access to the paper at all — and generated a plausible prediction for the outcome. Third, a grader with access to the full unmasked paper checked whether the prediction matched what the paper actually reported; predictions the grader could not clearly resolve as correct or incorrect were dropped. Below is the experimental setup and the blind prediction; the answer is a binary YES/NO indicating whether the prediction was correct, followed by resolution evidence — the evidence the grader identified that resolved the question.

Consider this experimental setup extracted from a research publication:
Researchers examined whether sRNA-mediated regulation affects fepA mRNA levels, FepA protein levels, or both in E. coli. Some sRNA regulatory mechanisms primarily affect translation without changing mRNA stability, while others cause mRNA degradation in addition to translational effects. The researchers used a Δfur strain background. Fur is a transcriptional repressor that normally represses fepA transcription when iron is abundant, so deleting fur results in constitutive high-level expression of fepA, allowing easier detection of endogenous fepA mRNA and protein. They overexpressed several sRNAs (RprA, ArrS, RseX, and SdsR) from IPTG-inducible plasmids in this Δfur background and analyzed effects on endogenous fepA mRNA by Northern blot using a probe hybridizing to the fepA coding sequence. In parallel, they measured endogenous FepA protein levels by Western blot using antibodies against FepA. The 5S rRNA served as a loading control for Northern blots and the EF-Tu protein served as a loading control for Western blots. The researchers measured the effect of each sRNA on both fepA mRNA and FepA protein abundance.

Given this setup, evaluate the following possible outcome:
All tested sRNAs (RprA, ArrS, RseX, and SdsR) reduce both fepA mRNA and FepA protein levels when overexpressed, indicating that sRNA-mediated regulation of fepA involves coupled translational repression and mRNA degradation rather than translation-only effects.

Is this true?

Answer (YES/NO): YES